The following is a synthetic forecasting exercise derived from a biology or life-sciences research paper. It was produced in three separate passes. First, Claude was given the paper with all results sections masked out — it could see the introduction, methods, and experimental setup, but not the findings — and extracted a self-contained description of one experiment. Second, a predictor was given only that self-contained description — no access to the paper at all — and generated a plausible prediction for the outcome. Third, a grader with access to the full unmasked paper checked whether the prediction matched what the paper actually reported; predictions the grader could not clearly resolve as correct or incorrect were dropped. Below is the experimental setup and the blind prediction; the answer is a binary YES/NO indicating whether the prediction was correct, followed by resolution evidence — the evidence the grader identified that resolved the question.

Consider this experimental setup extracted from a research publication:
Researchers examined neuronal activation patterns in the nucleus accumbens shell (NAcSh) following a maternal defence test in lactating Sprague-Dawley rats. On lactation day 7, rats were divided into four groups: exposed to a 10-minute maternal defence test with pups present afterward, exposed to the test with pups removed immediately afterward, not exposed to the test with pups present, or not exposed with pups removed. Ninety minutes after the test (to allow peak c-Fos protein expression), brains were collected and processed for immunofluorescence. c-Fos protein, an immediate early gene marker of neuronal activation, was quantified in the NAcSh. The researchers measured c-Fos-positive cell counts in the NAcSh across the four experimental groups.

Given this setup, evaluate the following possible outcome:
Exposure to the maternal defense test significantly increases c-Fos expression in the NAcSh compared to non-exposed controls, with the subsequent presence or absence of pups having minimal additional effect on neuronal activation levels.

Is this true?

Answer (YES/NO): YES